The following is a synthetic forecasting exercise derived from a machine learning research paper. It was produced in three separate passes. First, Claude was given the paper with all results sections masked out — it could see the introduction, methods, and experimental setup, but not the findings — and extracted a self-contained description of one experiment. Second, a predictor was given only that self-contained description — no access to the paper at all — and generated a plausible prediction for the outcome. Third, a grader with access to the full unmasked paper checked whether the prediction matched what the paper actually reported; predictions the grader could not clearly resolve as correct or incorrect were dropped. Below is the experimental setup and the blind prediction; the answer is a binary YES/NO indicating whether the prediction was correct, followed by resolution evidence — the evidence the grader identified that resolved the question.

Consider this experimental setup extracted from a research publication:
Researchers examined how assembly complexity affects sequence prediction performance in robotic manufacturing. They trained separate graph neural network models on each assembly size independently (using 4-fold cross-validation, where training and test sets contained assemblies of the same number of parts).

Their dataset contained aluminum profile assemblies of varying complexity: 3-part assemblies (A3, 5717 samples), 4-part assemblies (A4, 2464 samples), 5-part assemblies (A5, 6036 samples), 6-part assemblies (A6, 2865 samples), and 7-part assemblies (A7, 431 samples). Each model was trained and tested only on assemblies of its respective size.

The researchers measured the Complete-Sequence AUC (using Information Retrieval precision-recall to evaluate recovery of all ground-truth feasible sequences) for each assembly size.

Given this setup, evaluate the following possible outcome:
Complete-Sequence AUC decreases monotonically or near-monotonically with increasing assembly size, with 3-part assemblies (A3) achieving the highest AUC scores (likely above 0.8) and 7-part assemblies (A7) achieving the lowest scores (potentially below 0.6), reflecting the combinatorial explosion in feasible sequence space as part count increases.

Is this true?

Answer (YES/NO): NO